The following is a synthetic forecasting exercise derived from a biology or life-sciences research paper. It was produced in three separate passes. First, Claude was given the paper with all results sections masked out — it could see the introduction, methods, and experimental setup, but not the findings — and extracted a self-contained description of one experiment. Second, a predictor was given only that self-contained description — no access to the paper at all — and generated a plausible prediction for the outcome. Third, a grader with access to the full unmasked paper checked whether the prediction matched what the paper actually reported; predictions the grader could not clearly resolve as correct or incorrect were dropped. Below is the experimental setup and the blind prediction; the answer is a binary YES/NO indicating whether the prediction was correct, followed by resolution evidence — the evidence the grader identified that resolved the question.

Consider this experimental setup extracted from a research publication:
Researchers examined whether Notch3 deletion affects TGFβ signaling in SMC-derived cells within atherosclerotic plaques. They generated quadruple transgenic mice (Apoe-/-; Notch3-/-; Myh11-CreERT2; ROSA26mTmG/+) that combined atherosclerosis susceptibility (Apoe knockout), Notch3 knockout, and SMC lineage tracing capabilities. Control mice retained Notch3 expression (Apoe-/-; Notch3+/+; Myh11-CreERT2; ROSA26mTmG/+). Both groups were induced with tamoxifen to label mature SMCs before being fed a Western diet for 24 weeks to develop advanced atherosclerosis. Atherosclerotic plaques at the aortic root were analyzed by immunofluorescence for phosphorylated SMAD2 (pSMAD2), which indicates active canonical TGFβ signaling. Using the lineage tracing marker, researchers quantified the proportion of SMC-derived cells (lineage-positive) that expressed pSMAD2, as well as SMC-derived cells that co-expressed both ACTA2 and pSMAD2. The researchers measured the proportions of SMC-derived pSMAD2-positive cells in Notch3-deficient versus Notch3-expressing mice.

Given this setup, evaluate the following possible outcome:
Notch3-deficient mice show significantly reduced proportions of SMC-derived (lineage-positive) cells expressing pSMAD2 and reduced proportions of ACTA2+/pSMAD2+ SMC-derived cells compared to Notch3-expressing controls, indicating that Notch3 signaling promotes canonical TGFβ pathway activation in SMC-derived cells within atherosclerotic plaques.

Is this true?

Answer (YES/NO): YES